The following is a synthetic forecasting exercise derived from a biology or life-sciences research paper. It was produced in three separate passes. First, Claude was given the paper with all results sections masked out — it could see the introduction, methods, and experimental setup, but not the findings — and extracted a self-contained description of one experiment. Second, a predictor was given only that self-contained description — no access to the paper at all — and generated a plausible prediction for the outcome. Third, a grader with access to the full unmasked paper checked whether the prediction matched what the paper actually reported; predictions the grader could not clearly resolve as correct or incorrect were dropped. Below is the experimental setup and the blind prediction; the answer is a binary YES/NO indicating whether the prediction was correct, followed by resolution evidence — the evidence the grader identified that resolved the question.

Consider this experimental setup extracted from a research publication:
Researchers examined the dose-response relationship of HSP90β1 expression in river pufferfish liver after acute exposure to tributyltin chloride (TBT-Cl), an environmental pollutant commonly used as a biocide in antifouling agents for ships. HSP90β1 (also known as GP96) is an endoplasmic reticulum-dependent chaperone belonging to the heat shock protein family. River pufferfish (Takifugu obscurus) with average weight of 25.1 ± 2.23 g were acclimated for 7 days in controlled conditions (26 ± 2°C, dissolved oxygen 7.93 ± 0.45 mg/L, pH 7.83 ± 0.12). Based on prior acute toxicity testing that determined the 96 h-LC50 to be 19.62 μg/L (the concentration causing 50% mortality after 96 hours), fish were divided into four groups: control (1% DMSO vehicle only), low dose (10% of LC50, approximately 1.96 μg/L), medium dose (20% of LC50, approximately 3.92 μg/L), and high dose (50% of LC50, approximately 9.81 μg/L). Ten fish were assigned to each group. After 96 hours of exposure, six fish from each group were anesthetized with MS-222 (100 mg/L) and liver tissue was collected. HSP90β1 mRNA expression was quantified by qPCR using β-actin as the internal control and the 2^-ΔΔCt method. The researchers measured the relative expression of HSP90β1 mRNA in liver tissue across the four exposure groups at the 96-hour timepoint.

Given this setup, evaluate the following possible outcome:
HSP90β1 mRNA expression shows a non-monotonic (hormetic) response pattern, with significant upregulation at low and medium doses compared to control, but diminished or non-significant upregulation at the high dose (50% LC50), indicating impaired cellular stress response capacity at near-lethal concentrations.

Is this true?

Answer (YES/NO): NO